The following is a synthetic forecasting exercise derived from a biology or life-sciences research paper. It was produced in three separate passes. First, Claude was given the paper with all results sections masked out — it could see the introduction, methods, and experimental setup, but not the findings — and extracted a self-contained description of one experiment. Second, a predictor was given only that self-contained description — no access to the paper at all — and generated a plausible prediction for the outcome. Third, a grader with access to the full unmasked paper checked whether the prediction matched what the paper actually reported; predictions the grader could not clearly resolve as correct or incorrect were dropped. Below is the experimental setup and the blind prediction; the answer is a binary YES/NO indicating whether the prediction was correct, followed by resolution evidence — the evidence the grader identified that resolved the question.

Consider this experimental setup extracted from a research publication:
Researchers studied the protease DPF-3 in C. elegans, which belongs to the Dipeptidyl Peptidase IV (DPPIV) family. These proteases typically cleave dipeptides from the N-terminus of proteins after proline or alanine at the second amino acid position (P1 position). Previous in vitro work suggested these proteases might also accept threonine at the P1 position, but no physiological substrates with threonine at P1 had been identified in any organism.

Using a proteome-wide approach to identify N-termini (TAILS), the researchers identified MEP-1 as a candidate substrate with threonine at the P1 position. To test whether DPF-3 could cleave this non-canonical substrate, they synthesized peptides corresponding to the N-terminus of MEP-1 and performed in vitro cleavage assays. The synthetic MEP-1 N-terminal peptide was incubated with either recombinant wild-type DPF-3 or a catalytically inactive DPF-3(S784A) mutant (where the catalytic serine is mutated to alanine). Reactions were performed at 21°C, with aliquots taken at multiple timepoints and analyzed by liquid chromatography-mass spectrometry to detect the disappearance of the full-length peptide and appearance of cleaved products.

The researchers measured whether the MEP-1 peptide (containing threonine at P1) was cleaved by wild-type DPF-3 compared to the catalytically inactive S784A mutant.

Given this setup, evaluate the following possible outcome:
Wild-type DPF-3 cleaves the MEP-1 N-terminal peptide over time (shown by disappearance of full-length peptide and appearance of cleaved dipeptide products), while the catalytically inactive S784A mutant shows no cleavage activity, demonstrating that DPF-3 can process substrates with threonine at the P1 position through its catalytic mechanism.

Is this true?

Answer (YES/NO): YES